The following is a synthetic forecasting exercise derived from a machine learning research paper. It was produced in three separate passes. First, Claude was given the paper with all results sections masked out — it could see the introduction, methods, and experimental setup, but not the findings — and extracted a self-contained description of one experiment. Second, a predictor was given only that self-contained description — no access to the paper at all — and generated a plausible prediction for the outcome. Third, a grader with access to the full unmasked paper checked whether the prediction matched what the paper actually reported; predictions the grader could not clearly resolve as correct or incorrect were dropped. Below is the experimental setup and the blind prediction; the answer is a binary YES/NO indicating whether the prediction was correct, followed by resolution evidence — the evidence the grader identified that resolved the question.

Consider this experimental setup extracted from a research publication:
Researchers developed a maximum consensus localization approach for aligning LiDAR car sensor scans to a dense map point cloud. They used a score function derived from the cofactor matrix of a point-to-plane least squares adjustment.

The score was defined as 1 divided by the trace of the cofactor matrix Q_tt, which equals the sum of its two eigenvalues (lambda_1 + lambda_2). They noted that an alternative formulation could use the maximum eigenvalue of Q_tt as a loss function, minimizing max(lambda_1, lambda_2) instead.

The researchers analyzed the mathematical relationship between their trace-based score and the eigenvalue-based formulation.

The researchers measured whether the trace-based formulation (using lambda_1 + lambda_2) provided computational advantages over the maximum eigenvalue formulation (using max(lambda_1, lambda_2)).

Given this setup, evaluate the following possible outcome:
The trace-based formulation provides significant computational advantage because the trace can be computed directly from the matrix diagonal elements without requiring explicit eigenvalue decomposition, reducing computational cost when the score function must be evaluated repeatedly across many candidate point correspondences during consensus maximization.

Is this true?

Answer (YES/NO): NO